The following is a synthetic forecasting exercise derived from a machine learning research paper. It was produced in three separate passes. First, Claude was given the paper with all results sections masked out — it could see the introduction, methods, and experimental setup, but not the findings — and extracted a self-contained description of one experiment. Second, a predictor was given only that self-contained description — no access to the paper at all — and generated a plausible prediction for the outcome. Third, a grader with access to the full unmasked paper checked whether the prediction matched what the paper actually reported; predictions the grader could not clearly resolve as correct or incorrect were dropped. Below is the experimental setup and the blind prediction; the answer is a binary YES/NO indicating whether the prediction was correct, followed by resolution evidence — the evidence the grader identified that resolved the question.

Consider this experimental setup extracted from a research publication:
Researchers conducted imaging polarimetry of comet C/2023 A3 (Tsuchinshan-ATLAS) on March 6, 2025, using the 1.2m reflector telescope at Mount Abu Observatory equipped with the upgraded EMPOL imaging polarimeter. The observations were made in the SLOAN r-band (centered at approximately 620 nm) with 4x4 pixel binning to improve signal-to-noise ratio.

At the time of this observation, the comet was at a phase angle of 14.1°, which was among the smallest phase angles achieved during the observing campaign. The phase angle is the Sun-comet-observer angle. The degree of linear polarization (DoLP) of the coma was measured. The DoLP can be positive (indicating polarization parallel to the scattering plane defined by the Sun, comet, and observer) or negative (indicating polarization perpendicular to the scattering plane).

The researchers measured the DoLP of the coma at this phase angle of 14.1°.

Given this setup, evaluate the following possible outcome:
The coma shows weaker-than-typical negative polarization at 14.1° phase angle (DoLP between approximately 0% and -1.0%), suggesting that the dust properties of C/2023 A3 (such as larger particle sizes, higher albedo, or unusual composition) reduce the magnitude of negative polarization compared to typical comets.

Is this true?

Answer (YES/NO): YES